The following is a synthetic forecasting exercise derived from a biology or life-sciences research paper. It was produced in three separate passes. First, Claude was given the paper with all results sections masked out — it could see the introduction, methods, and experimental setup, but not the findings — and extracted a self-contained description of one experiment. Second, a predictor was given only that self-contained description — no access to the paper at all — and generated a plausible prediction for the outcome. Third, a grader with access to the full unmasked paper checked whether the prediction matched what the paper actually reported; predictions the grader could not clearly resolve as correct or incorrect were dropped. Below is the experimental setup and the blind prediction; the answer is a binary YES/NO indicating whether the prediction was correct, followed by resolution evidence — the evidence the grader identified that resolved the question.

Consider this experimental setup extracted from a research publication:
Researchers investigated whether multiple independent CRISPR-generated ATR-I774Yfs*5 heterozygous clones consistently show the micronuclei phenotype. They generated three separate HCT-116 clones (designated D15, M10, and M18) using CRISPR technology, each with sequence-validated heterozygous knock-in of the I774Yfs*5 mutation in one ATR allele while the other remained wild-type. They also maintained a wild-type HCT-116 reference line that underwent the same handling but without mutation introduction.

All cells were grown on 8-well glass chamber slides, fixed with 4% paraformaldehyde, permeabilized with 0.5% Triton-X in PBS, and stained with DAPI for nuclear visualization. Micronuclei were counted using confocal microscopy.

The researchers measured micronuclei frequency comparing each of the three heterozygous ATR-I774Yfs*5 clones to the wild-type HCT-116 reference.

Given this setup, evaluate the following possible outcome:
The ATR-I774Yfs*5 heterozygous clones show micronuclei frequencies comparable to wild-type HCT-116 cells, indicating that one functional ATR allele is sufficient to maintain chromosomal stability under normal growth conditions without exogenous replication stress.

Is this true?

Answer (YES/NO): NO